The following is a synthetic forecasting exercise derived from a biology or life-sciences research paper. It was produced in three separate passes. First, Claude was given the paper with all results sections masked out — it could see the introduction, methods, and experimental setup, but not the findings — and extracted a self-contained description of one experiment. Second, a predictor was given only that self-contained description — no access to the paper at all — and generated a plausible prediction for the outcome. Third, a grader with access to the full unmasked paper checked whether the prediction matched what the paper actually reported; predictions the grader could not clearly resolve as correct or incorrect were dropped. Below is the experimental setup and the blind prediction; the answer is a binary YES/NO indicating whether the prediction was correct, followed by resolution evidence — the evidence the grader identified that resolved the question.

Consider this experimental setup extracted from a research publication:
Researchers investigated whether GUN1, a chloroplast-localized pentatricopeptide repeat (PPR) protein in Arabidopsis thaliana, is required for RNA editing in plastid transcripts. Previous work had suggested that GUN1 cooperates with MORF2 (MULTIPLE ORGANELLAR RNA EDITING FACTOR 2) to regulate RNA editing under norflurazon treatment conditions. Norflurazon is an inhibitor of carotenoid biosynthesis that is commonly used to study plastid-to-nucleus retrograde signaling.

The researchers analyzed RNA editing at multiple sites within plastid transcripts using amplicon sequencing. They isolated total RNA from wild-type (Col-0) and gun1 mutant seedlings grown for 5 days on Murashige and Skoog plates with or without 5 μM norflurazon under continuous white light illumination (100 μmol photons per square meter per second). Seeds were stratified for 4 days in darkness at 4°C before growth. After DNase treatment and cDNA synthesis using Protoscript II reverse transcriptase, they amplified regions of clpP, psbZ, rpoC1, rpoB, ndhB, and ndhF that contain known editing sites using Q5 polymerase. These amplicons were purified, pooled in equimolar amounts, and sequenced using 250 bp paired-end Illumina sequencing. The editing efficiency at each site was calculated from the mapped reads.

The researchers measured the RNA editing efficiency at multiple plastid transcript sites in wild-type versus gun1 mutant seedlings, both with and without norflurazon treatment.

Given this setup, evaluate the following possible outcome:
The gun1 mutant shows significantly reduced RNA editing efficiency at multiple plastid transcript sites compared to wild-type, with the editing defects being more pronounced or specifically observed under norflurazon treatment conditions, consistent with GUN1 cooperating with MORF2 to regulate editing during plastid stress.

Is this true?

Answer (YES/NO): NO